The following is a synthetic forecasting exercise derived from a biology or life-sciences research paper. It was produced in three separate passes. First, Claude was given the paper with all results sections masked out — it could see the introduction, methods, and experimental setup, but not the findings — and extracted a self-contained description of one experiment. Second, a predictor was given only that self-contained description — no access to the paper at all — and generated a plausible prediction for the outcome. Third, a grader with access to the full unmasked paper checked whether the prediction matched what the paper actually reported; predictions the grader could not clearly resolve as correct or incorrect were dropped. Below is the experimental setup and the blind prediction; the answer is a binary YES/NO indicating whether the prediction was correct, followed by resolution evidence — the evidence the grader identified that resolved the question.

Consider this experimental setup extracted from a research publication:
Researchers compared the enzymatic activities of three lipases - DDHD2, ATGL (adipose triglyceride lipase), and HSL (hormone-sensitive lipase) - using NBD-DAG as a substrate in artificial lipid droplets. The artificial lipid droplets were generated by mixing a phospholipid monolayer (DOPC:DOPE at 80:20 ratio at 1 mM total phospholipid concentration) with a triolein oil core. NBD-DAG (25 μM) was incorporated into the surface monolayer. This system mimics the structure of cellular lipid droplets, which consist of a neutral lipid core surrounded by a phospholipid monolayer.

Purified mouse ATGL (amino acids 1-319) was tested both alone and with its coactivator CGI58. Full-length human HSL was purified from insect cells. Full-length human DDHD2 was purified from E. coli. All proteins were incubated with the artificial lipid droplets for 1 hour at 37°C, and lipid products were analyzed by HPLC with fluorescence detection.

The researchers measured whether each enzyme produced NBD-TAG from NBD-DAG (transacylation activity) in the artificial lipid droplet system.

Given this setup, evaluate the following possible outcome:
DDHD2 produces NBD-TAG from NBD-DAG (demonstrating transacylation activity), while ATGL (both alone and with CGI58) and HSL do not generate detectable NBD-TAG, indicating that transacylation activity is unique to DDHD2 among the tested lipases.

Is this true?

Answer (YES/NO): NO